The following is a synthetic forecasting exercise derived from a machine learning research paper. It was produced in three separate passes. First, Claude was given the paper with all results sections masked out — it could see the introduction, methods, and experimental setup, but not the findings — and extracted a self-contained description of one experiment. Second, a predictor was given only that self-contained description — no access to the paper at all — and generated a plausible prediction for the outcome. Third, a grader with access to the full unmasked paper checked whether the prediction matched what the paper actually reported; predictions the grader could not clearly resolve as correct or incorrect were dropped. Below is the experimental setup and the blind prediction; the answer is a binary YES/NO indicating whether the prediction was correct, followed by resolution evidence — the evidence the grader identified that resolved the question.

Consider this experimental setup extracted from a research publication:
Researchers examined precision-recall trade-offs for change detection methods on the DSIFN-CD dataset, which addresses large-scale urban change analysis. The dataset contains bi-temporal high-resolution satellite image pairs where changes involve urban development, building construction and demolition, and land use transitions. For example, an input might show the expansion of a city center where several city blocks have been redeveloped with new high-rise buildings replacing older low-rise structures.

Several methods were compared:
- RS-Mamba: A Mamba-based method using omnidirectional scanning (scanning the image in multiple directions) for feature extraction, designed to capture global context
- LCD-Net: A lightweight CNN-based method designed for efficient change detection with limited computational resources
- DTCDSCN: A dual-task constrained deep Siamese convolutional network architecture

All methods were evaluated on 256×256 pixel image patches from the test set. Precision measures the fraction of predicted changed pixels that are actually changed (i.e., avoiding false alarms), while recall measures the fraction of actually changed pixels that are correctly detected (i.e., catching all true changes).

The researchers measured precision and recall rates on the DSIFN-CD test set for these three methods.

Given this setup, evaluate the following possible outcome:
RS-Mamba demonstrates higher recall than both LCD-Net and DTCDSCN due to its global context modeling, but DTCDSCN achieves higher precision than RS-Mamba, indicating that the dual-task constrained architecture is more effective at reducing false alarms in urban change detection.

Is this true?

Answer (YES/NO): YES